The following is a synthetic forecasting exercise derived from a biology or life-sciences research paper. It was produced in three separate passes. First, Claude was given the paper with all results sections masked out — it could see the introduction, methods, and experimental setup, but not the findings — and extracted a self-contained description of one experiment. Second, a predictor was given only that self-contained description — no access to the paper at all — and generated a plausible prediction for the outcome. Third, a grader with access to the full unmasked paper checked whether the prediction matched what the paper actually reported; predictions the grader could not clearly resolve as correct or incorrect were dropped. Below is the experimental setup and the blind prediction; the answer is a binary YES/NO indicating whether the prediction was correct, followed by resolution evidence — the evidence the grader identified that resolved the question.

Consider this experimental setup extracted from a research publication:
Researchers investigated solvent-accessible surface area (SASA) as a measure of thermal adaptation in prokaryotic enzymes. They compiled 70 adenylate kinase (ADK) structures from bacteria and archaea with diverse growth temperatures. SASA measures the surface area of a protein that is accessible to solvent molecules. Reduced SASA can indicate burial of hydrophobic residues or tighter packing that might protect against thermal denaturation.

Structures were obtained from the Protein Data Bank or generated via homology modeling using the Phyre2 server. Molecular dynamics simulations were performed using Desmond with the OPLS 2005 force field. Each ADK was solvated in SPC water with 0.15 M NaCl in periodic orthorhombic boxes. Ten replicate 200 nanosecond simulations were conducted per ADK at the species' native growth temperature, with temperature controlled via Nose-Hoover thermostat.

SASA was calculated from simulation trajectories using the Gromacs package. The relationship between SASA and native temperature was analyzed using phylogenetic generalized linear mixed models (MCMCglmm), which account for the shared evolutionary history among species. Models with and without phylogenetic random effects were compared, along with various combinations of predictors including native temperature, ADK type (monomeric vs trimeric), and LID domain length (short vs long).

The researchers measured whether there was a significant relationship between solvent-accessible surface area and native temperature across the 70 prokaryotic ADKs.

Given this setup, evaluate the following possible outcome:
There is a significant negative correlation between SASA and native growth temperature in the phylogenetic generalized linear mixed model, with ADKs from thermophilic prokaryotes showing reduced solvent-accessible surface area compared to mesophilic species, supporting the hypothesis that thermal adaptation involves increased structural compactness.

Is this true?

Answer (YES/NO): NO